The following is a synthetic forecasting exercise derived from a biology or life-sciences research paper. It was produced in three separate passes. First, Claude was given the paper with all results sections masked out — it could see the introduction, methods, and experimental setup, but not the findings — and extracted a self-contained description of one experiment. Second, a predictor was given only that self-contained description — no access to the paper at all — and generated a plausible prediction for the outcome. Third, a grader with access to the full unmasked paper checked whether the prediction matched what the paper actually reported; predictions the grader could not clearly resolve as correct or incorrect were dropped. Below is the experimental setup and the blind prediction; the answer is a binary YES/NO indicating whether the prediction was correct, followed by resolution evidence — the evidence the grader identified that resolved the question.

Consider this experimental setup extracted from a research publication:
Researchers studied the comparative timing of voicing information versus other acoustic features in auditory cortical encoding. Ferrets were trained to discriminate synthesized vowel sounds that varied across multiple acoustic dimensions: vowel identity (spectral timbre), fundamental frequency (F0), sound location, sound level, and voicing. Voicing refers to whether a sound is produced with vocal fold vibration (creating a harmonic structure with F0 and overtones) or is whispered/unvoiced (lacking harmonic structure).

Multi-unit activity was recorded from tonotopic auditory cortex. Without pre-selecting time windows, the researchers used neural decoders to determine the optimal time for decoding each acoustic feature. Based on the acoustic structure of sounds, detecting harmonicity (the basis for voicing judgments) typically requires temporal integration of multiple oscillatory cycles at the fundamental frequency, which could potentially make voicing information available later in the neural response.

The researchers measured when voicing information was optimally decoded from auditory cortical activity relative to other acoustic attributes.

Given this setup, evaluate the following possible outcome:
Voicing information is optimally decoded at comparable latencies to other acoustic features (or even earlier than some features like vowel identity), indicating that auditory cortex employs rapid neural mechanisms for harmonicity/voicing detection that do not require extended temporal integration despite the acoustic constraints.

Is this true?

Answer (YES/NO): NO